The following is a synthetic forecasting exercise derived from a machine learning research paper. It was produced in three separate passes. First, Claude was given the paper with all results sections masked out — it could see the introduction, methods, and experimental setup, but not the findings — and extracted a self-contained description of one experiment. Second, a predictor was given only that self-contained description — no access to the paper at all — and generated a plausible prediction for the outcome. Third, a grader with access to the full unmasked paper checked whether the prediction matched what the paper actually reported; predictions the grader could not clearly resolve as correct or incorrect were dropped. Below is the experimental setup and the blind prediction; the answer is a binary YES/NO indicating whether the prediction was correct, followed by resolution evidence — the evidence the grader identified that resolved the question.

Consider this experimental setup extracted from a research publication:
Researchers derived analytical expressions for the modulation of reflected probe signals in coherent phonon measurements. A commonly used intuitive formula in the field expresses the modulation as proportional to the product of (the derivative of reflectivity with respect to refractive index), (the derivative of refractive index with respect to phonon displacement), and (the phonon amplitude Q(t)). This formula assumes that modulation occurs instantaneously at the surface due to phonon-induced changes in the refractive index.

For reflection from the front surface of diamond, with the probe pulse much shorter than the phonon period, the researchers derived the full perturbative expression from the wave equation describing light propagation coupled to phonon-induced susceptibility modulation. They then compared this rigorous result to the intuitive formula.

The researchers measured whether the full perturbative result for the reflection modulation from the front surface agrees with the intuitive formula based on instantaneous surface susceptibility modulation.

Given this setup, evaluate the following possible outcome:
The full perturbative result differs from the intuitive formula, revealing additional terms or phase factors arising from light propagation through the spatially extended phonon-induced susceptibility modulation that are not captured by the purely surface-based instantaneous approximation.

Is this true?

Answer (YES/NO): NO